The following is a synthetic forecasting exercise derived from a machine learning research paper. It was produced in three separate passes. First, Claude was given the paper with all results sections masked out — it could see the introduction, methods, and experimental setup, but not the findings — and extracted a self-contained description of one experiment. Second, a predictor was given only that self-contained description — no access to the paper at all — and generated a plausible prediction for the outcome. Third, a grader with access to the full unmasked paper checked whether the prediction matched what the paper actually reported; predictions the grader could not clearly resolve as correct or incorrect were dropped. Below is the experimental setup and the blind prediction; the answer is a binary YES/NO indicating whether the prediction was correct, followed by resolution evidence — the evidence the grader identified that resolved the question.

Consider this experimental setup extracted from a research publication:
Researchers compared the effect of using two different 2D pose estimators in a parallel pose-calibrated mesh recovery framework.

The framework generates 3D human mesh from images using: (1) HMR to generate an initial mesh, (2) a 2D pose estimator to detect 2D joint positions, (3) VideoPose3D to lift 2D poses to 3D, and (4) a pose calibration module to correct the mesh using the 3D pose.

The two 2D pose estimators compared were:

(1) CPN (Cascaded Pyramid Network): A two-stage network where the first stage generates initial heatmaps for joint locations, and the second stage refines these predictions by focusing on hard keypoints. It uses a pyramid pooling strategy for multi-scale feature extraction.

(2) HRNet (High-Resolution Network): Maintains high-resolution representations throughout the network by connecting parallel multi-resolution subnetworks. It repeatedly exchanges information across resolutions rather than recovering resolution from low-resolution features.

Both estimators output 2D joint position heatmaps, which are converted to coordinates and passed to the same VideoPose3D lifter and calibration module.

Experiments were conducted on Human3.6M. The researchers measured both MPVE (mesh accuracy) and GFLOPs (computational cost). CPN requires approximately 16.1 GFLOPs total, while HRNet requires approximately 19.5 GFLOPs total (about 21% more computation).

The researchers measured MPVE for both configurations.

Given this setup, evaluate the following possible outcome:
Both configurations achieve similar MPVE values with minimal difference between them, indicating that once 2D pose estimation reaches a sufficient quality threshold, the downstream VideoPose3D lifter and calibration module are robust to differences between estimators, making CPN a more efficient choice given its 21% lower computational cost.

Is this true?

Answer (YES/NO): NO